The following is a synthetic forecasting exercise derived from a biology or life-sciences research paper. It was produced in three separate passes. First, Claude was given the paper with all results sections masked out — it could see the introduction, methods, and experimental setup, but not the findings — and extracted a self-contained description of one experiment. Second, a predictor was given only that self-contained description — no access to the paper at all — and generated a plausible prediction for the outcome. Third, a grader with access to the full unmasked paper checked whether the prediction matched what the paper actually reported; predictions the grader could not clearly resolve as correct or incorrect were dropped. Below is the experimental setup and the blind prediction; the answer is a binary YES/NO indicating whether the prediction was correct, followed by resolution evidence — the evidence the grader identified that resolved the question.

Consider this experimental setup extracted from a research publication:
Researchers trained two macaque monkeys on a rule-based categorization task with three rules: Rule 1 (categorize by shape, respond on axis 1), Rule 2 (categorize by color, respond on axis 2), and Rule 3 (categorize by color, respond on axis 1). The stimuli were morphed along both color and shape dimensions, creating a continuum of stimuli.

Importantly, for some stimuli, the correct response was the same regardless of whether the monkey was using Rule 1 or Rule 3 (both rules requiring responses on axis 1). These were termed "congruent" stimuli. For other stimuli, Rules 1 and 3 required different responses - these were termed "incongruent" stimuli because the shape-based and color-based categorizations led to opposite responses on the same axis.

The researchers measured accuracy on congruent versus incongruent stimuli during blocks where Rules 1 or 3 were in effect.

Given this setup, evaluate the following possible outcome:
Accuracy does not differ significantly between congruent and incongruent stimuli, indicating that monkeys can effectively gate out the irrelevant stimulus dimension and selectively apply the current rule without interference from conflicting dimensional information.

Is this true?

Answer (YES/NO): NO